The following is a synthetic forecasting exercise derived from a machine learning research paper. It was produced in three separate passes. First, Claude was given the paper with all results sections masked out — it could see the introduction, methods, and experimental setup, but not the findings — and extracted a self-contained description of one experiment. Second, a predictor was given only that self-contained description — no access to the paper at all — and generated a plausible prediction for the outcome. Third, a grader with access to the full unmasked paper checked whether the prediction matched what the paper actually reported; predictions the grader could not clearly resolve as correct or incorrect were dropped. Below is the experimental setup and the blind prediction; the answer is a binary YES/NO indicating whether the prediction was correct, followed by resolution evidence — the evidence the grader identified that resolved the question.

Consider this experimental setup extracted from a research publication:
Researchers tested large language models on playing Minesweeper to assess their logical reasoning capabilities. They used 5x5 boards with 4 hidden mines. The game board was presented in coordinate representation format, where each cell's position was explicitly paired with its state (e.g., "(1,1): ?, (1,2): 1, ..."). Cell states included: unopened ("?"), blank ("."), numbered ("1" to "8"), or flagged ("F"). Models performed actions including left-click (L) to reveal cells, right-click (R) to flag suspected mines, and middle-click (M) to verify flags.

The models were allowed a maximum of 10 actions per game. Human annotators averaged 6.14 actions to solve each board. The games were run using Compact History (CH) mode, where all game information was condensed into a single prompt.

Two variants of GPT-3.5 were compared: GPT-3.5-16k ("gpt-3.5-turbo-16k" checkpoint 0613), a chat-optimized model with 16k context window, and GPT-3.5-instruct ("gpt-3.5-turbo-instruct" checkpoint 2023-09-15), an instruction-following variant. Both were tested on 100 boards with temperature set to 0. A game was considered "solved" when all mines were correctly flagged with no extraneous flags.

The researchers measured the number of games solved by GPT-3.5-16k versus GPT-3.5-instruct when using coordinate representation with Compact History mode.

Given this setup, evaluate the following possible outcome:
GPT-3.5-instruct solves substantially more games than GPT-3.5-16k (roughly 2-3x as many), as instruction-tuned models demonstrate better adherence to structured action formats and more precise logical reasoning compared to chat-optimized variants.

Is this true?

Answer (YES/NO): NO